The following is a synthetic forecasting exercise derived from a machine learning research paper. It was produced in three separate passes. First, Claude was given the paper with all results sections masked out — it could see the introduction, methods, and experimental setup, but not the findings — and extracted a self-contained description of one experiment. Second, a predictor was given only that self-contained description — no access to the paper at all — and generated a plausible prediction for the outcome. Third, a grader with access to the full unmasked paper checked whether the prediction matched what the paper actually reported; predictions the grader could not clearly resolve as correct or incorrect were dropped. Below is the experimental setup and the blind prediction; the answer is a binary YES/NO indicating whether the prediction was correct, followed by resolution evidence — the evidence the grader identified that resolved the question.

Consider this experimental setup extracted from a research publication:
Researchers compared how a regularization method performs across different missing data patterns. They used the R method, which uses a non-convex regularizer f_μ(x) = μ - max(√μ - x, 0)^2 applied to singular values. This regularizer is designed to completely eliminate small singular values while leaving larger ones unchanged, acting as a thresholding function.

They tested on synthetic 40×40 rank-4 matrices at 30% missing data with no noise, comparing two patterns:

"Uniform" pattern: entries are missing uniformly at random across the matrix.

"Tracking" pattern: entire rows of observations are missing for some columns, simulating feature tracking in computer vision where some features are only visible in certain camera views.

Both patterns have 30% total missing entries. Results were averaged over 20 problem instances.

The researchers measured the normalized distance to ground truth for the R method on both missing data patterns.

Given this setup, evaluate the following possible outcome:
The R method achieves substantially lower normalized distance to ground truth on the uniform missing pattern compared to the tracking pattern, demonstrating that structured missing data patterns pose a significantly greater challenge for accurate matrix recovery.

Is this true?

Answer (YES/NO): YES